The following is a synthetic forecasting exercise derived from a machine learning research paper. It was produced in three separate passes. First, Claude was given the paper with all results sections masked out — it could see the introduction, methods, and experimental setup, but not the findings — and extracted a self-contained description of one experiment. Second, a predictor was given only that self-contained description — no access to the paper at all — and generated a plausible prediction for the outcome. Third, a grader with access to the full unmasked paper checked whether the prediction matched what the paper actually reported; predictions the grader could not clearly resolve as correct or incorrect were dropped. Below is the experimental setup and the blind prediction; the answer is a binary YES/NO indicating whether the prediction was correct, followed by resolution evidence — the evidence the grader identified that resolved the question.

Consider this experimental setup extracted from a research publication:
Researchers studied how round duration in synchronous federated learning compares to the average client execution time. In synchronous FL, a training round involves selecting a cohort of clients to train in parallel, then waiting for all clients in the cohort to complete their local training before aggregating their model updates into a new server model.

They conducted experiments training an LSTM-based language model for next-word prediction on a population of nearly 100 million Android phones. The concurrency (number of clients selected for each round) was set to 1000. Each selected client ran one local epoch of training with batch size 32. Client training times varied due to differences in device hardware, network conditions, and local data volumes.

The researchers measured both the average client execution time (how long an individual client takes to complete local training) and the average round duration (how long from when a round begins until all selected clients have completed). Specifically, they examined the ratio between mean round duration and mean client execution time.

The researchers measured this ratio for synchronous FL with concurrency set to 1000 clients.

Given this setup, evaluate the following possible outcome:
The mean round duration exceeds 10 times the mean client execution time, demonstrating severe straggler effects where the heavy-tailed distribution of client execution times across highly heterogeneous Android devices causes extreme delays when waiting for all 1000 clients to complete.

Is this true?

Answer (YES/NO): YES